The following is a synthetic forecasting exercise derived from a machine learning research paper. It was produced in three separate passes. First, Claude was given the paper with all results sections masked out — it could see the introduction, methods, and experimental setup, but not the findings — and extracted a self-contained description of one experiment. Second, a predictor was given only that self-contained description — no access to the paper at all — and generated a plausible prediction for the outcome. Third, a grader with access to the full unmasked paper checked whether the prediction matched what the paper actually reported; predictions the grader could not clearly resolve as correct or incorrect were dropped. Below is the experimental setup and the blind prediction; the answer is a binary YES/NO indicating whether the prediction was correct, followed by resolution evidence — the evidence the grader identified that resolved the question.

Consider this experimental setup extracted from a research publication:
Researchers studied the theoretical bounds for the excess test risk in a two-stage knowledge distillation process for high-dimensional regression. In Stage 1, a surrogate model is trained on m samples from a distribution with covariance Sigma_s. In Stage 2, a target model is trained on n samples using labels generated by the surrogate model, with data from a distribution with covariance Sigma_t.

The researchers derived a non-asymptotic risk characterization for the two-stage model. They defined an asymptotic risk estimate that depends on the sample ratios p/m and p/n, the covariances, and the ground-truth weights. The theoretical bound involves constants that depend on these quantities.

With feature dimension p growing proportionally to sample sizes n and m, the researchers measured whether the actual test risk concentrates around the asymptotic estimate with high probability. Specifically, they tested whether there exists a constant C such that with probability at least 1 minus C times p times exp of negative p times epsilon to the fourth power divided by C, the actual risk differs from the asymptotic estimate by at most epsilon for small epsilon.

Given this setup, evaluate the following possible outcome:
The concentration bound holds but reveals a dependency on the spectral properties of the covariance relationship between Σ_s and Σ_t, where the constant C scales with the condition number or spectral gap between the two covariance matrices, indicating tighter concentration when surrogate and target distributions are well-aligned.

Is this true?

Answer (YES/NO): NO